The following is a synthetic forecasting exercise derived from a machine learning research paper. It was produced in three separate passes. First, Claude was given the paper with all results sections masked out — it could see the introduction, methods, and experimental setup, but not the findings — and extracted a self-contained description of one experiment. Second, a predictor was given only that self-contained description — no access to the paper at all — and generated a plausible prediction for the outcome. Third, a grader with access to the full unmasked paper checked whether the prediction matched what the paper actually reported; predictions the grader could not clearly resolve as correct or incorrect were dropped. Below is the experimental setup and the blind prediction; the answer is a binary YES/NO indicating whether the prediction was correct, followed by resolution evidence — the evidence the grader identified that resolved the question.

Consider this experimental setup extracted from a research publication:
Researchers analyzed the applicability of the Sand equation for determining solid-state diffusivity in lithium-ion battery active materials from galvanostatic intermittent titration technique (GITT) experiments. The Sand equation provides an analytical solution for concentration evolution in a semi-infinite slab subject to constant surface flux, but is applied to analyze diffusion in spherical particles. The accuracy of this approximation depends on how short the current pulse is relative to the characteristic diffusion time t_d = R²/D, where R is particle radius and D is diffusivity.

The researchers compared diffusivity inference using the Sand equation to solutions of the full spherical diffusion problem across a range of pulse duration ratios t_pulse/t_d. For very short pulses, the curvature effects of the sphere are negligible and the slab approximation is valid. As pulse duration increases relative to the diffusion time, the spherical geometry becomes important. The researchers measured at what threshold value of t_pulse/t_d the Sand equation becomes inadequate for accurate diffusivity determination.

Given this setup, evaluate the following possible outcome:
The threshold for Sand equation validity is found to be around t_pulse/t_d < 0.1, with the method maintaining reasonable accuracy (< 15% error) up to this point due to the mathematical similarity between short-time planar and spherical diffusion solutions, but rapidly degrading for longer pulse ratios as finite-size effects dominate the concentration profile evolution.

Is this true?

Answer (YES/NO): NO